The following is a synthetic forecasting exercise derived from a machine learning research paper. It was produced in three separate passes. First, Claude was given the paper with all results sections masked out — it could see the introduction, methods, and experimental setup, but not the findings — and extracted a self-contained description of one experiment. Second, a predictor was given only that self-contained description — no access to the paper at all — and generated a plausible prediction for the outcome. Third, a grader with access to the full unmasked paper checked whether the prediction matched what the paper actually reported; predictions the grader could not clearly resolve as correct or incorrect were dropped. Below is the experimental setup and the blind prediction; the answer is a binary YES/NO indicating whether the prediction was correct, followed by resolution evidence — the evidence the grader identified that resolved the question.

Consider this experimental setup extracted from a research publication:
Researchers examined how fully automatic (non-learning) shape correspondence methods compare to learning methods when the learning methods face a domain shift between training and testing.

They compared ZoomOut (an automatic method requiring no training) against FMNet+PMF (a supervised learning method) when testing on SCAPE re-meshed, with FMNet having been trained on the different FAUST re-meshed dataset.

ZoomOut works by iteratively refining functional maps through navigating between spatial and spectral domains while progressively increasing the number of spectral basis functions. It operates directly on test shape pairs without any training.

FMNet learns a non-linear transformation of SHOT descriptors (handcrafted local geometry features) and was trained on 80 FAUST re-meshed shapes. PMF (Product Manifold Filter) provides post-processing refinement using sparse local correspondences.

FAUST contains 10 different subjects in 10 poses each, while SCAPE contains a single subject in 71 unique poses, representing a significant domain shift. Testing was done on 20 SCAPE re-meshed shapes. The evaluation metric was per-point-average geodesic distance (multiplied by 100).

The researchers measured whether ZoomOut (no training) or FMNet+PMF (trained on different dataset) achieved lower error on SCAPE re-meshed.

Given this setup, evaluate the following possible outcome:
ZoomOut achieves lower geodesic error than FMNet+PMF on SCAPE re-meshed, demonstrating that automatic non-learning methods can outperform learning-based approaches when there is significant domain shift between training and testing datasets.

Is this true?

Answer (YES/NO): YES